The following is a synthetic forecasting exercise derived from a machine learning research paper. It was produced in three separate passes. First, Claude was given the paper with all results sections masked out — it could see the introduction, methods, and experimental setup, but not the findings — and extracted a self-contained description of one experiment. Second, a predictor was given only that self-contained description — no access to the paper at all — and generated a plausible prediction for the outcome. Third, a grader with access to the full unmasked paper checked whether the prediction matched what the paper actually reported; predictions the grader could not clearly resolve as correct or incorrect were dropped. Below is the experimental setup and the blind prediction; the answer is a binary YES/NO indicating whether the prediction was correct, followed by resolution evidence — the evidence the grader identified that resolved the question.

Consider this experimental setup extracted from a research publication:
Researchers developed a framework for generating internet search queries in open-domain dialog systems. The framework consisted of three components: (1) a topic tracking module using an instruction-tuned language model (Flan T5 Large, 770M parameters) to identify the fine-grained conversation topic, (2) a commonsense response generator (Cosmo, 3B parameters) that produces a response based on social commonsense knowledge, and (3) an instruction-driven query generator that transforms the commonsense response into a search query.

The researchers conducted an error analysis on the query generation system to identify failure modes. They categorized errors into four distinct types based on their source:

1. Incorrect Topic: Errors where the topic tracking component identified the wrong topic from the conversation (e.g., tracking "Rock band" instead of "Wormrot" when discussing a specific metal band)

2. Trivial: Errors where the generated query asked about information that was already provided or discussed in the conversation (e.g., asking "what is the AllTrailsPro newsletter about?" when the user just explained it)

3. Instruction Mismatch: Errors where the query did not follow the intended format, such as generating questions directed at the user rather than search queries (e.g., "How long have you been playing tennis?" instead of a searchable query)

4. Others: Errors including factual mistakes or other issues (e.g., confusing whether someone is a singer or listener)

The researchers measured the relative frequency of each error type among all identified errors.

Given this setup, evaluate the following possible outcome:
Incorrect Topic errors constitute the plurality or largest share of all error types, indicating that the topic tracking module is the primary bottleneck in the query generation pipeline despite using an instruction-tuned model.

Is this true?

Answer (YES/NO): YES